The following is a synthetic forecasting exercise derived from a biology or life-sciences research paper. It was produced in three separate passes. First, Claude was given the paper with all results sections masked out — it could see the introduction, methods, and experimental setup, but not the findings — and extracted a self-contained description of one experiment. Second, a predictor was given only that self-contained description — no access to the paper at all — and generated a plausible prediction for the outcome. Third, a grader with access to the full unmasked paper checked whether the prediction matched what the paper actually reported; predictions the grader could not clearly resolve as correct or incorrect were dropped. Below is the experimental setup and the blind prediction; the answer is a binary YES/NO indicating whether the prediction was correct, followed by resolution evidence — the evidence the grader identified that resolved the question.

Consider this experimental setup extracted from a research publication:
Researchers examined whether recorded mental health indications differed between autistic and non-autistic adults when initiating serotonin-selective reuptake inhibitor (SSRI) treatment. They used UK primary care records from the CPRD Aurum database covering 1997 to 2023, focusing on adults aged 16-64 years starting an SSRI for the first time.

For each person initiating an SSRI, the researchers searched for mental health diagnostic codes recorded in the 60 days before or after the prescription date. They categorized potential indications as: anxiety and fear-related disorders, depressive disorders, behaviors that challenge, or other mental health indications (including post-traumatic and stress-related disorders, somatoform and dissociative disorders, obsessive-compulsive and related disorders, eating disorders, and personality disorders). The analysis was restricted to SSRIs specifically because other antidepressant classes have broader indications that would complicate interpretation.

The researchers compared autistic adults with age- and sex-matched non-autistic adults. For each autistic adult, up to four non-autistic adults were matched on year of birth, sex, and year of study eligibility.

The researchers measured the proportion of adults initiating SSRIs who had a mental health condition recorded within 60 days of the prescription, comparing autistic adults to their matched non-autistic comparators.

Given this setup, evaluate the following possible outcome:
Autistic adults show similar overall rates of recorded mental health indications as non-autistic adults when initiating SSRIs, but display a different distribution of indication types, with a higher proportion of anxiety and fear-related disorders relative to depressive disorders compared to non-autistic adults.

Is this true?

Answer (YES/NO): NO